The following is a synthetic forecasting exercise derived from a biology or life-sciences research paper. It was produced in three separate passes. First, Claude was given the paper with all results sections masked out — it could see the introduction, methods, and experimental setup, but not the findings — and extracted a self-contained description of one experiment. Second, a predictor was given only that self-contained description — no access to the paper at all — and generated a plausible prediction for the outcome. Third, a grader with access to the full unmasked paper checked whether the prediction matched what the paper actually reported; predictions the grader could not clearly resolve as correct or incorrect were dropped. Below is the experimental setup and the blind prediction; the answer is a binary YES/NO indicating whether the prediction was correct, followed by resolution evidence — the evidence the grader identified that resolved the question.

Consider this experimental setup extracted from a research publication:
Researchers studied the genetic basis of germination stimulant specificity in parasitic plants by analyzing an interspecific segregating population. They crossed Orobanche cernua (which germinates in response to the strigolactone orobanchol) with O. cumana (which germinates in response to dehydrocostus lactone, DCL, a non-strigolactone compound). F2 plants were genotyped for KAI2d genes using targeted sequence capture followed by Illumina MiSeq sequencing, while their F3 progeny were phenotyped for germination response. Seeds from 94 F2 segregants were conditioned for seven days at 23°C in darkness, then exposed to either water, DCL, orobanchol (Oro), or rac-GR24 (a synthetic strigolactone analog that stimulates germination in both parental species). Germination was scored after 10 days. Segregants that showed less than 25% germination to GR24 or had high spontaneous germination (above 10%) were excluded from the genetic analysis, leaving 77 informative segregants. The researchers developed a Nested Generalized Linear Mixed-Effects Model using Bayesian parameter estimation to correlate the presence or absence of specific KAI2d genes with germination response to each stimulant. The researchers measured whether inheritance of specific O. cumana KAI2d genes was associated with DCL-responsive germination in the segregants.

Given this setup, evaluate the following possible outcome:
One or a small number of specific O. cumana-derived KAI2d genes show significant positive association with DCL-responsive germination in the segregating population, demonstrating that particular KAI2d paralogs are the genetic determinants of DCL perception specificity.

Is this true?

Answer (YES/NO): NO